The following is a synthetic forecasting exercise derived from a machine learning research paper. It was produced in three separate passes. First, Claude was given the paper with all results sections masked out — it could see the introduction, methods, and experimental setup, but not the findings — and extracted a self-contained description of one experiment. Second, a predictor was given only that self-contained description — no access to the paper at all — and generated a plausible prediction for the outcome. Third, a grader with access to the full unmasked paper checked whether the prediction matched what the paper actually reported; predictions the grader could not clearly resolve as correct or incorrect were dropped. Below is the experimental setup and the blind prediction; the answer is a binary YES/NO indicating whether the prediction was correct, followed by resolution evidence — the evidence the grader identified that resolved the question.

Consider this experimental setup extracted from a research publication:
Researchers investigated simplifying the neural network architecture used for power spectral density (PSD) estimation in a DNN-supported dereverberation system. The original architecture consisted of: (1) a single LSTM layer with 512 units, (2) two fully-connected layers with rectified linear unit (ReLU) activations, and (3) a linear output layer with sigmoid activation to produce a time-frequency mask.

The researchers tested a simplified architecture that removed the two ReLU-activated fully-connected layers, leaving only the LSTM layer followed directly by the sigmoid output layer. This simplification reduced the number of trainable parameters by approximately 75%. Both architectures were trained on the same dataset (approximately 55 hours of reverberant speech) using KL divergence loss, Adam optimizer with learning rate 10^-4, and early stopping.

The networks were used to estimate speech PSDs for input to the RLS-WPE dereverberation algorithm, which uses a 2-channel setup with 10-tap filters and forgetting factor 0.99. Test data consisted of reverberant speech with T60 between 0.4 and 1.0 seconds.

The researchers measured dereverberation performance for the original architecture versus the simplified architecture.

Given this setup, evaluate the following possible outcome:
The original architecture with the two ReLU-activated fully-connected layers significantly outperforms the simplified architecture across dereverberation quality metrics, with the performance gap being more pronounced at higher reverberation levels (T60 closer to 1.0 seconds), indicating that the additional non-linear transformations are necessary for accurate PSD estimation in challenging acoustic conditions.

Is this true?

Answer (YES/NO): NO